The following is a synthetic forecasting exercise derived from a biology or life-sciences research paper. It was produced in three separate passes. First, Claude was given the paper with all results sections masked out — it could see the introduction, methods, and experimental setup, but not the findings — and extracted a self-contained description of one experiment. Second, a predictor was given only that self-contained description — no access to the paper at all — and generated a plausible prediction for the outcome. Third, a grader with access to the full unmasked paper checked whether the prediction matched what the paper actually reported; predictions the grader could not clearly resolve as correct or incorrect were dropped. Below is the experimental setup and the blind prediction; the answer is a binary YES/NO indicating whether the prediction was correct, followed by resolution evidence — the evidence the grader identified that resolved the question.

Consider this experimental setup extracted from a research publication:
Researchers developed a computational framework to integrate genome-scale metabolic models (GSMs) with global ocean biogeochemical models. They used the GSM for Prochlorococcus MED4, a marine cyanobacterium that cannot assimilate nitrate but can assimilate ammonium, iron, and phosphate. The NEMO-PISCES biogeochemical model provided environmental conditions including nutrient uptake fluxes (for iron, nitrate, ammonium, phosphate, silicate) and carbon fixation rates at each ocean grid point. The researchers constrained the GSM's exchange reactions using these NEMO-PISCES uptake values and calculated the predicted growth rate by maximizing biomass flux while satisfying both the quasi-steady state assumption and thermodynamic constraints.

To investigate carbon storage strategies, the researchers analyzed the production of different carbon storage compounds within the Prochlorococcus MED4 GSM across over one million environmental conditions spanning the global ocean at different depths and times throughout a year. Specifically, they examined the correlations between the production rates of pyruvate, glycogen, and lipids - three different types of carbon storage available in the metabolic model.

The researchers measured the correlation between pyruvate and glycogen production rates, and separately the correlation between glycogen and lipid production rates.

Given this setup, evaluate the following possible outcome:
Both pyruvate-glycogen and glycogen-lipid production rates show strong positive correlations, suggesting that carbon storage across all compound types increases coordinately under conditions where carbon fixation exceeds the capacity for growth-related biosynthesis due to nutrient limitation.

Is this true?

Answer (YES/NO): YES